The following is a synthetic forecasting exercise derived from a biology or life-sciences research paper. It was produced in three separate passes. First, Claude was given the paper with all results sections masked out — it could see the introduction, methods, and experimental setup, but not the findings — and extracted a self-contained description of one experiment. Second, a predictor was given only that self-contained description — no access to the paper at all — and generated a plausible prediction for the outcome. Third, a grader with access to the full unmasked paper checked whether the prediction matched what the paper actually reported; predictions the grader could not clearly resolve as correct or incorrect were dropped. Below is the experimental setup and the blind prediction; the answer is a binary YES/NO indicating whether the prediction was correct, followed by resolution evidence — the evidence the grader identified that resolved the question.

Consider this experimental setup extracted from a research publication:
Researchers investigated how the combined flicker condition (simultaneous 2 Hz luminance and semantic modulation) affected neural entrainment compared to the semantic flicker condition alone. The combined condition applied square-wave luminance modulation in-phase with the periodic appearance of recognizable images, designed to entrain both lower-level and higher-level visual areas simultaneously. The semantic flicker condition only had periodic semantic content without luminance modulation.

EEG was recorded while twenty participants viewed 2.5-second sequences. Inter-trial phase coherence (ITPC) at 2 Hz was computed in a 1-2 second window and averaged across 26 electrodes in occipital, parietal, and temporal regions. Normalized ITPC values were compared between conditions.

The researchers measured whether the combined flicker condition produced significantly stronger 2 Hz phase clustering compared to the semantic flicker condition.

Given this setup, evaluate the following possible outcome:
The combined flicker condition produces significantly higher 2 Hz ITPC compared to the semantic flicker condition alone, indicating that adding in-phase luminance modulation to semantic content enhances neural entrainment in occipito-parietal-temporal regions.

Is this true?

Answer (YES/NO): NO